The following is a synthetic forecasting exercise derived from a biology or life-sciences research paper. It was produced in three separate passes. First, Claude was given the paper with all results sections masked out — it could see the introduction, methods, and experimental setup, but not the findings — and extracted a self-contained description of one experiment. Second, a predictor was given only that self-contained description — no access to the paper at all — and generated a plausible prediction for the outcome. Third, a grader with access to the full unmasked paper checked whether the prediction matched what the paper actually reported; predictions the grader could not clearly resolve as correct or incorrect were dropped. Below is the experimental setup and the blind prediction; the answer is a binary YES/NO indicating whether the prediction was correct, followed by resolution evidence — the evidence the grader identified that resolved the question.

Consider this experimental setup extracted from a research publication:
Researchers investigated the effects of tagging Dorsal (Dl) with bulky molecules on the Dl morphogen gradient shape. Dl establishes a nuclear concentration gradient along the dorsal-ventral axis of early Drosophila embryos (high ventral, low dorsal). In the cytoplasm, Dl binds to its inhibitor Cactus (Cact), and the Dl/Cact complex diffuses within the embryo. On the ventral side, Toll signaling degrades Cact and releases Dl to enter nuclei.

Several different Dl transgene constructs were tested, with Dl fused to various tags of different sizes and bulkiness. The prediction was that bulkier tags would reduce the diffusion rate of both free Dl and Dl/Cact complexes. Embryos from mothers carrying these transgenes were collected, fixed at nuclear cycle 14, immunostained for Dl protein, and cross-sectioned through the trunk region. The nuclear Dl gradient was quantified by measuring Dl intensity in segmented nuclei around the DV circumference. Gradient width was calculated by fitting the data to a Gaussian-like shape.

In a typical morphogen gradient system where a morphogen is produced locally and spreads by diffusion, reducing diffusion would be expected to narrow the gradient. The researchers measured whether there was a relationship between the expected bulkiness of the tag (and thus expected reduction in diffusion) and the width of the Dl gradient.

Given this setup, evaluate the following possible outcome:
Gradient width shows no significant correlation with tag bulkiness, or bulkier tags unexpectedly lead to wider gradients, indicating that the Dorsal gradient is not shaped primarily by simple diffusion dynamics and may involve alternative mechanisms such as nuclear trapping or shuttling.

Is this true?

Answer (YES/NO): YES